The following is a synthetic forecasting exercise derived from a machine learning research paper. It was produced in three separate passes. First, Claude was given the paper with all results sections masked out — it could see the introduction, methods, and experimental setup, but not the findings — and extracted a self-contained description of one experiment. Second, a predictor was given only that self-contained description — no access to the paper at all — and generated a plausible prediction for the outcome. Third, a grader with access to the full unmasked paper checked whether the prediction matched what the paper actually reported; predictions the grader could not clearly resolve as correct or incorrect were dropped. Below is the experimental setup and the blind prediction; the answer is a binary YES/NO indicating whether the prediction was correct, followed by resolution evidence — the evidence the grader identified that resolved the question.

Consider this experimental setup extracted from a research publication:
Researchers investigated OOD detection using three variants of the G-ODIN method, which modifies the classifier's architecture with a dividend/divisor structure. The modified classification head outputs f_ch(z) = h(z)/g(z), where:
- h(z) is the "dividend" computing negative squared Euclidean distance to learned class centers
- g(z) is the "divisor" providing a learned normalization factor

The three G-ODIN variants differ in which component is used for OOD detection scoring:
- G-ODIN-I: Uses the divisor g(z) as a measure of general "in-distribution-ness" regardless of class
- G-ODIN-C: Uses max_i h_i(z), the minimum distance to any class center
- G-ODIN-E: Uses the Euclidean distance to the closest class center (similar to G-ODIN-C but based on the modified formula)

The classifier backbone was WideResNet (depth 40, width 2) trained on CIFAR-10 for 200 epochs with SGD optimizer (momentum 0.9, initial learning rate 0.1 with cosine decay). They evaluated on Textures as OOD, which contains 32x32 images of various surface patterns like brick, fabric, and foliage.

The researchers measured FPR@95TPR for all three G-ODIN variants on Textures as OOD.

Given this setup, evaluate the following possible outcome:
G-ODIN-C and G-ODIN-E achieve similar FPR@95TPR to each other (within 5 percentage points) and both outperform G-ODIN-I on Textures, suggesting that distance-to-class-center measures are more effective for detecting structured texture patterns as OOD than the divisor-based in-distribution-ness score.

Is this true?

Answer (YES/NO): YES